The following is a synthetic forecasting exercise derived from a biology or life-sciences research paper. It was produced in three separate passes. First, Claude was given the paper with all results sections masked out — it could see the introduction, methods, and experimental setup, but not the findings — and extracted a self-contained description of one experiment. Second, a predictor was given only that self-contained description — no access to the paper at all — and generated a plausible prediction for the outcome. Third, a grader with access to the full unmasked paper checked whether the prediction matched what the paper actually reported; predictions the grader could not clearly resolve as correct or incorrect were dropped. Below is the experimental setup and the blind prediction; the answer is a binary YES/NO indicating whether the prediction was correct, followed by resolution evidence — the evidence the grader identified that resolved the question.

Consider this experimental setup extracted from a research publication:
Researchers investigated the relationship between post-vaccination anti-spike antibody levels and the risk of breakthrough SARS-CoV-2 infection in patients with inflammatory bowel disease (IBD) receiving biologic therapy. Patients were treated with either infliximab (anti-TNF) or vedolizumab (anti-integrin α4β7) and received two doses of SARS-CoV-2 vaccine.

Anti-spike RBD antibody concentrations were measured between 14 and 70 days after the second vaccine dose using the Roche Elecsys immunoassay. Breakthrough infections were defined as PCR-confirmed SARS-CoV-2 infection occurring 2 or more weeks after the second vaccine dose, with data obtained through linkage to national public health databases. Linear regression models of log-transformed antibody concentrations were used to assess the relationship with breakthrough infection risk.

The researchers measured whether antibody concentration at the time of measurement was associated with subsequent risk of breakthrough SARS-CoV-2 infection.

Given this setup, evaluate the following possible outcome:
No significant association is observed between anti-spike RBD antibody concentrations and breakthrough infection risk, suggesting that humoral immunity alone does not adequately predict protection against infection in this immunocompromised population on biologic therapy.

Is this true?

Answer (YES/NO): NO